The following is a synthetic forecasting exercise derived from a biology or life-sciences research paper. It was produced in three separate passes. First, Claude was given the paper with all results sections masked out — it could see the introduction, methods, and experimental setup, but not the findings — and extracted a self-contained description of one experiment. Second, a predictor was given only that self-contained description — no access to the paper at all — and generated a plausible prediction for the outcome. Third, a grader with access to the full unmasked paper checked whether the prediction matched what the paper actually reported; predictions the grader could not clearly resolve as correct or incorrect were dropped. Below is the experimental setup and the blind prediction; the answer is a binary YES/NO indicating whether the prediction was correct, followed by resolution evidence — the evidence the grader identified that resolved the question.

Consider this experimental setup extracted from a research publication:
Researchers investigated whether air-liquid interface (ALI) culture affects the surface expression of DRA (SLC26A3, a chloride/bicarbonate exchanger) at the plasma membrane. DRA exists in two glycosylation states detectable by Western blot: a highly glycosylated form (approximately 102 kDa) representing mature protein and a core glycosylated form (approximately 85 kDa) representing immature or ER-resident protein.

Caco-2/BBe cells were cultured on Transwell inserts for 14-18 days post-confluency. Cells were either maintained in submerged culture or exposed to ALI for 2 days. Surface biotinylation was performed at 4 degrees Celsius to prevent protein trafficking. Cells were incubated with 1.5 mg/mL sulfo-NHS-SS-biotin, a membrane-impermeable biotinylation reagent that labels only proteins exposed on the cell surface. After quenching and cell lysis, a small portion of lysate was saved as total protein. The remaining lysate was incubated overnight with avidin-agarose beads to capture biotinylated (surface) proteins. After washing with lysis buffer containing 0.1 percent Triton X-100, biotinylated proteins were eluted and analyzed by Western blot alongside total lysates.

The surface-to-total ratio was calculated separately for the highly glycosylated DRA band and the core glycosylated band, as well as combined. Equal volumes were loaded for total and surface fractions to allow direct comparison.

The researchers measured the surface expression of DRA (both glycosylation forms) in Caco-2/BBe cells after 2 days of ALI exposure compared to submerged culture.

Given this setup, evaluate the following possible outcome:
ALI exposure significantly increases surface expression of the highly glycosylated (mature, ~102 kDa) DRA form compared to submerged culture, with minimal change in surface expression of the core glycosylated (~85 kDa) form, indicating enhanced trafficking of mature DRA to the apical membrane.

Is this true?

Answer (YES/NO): YES